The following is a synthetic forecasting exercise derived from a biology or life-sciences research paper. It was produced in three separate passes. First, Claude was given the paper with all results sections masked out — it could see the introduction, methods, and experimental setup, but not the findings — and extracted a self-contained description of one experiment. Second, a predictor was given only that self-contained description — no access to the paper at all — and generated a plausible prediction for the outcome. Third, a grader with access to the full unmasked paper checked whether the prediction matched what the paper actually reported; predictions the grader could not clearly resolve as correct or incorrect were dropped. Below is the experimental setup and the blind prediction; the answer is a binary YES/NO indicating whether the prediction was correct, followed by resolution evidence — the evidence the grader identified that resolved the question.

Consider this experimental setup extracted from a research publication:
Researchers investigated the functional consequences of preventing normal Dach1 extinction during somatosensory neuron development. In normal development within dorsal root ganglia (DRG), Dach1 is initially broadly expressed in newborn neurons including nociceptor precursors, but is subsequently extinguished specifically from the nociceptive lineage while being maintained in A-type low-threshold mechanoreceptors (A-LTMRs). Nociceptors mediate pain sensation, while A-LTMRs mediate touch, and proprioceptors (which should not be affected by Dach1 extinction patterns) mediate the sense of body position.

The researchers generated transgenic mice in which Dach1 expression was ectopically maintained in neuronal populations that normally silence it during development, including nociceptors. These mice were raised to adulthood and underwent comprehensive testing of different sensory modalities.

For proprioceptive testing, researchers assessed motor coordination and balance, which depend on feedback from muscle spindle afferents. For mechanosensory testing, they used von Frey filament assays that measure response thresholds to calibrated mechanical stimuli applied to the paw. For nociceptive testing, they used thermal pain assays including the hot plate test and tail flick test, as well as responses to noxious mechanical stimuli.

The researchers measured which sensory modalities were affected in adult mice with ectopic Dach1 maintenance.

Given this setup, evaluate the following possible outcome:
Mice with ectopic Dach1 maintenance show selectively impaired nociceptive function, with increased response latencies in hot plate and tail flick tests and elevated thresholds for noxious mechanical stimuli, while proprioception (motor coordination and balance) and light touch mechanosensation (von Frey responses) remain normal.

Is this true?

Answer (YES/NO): NO